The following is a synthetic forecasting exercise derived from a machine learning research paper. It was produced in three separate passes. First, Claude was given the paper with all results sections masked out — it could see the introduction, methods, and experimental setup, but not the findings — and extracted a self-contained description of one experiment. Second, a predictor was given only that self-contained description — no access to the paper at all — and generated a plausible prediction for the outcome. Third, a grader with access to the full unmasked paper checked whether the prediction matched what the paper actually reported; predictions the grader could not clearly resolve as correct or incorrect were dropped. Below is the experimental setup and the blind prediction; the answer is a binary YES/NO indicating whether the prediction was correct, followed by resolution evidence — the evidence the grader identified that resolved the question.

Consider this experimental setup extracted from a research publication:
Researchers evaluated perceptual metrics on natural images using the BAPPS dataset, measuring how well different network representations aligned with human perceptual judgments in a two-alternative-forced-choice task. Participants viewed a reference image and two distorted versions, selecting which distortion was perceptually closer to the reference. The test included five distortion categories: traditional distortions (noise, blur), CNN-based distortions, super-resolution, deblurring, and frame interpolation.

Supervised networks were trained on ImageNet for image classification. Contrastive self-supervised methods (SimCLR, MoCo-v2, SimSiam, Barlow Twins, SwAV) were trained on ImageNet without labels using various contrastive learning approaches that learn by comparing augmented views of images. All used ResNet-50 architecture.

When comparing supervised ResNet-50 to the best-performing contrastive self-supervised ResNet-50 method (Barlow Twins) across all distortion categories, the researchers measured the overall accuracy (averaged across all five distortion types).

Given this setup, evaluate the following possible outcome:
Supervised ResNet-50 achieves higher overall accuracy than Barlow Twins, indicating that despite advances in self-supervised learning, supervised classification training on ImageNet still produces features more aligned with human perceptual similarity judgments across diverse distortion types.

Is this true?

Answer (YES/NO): YES